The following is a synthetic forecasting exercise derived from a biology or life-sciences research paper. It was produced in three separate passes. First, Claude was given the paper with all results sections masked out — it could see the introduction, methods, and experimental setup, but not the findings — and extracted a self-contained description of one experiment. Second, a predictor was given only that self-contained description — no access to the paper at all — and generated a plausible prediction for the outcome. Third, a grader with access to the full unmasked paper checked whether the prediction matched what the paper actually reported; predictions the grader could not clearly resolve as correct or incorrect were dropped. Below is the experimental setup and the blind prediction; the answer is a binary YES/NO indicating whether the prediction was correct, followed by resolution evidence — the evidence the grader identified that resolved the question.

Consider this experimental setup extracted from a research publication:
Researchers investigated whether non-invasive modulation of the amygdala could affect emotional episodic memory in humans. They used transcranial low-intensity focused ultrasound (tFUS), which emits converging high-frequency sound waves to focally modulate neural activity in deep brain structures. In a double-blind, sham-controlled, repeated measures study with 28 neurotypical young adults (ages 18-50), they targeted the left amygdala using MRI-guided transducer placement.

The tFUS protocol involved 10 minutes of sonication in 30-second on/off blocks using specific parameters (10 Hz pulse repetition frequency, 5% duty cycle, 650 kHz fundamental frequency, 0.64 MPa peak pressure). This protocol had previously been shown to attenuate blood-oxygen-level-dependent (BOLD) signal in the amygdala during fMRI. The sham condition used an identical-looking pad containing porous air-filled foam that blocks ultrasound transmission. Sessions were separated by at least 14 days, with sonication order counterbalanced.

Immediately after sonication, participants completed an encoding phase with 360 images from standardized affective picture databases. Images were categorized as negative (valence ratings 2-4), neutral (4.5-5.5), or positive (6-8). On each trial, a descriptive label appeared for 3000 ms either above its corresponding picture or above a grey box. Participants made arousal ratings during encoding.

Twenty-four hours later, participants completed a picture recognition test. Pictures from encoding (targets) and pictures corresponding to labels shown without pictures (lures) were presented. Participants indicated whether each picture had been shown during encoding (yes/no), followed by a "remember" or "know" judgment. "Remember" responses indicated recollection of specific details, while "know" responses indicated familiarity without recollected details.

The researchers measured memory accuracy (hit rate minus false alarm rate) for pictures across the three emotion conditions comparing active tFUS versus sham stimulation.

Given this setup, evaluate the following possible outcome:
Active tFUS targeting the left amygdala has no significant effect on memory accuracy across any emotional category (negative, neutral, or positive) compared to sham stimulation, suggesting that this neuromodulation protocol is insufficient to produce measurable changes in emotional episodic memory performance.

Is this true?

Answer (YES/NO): NO